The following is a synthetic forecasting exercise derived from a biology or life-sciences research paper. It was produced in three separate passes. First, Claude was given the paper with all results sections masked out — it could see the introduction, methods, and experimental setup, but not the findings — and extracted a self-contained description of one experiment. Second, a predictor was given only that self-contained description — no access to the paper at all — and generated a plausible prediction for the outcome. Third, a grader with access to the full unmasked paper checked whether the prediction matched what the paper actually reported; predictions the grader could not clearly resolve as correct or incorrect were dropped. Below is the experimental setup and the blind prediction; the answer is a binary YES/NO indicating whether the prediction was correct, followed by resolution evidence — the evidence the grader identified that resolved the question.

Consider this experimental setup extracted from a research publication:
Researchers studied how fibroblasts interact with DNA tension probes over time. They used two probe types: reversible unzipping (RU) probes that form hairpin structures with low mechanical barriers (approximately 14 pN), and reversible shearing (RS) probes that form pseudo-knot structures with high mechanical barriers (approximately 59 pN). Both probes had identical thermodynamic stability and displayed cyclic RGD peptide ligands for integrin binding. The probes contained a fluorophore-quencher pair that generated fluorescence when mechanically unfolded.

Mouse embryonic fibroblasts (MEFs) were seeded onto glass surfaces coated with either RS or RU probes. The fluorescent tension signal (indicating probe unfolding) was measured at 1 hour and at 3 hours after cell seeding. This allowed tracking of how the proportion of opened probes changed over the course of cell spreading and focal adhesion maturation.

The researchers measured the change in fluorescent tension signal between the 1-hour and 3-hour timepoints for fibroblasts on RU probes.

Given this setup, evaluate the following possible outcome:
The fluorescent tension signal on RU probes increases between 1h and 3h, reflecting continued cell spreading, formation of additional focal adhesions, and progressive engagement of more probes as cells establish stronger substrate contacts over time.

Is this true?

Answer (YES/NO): NO